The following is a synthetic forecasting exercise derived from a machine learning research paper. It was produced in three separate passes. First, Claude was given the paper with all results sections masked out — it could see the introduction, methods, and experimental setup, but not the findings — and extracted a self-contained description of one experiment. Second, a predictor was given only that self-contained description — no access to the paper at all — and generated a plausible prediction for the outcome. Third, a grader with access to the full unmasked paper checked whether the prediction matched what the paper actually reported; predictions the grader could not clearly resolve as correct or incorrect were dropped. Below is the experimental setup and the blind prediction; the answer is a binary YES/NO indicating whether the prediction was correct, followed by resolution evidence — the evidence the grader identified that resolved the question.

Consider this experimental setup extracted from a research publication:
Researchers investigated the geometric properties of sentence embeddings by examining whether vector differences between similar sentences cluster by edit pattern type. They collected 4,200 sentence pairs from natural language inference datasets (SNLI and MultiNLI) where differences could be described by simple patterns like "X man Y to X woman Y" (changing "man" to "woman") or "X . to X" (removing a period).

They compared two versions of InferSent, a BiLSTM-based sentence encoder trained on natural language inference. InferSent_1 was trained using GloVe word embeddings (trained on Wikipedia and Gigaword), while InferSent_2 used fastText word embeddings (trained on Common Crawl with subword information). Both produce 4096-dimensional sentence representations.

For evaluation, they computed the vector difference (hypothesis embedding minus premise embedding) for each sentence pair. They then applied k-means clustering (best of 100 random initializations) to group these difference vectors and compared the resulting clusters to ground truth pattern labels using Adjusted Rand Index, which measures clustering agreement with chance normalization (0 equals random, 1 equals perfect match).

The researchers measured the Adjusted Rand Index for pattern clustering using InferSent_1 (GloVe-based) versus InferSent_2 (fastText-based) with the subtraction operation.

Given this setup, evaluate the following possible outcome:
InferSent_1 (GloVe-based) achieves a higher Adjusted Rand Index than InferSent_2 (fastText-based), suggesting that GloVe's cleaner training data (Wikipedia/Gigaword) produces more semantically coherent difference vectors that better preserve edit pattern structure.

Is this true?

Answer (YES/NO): YES